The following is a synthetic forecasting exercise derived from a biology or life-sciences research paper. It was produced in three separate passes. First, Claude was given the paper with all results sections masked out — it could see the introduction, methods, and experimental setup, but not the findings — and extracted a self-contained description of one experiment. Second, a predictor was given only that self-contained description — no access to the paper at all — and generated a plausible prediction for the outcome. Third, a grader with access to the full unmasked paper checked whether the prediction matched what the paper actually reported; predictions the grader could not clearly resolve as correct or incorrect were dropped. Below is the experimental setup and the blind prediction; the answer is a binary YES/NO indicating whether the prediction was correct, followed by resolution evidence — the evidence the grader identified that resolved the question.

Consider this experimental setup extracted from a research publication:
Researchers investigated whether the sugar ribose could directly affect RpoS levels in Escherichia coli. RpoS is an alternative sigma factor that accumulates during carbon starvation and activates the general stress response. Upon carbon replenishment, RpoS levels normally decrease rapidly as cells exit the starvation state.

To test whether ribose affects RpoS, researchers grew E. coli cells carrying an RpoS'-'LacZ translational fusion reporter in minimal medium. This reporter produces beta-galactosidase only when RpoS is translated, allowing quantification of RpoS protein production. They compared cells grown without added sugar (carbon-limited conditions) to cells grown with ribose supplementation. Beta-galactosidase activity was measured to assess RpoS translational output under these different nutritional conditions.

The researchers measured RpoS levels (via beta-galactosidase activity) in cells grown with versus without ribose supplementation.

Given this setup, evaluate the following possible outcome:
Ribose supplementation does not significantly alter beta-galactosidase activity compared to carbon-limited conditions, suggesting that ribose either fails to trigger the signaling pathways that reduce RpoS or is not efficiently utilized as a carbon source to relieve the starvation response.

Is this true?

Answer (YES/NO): NO